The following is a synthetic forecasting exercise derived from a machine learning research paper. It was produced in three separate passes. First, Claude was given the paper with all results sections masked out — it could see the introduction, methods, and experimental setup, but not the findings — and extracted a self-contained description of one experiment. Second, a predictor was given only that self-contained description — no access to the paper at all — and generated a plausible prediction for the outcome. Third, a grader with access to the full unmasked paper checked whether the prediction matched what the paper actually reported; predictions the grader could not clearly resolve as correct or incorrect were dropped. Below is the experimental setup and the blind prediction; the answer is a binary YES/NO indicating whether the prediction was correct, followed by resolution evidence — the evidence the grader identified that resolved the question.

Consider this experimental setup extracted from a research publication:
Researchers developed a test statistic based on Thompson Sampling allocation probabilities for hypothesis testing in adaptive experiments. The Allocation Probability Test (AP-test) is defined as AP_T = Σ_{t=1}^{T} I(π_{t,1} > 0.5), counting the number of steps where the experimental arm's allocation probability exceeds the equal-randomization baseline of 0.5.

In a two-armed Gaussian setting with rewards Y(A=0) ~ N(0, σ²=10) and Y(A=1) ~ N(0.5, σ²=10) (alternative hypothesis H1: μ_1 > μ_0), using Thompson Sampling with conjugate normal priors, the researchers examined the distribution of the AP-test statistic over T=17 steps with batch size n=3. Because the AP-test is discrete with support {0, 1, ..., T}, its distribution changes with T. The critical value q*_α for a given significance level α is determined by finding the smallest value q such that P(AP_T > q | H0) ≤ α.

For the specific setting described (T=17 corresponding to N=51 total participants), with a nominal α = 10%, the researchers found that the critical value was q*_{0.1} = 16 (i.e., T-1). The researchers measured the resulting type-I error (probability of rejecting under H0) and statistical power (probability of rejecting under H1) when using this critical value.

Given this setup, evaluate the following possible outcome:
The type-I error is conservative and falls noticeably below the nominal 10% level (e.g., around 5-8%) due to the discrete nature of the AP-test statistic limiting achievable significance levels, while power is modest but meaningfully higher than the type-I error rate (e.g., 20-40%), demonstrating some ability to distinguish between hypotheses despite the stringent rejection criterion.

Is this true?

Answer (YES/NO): YES